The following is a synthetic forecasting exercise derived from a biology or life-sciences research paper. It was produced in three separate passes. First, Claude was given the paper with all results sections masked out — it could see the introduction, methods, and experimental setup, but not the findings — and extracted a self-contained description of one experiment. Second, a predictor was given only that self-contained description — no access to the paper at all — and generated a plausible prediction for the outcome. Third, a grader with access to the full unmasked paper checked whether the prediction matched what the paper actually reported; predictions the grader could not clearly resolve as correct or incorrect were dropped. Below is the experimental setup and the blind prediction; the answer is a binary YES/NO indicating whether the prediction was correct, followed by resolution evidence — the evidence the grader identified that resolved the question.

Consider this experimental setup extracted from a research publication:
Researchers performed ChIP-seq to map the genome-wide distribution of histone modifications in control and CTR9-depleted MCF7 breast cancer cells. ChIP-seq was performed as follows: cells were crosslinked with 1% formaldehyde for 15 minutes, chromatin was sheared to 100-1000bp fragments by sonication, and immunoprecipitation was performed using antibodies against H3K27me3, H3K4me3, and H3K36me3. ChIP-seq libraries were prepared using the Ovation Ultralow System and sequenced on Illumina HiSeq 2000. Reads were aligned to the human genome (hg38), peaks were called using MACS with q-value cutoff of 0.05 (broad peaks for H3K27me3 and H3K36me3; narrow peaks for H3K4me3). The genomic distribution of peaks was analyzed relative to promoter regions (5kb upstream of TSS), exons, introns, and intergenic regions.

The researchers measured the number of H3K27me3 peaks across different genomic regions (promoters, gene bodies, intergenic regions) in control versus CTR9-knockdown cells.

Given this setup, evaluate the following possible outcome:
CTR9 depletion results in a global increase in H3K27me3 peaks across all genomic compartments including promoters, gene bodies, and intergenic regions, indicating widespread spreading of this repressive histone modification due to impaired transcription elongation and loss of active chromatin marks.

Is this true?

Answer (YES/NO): YES